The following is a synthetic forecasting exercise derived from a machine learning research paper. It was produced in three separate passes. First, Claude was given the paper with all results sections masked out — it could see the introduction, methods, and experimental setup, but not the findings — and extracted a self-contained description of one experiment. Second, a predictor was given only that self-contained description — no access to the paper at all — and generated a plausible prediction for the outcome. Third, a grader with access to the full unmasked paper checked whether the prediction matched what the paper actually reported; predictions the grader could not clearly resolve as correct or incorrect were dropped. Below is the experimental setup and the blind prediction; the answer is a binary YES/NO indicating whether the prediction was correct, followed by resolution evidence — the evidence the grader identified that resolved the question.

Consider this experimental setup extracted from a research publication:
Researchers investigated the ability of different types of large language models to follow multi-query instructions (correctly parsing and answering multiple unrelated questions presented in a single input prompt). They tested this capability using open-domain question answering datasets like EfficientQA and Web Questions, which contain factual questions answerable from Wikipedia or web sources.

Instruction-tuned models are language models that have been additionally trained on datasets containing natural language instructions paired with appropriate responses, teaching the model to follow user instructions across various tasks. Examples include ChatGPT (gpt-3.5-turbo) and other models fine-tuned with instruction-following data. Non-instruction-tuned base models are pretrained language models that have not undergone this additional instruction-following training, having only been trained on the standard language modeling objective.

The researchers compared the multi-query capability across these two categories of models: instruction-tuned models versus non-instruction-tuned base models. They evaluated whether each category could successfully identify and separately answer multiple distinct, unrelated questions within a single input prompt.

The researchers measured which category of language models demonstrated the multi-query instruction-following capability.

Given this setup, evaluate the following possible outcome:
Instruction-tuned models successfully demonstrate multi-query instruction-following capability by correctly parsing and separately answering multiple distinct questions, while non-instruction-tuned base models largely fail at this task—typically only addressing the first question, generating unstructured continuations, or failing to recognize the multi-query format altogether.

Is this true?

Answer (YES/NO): YES